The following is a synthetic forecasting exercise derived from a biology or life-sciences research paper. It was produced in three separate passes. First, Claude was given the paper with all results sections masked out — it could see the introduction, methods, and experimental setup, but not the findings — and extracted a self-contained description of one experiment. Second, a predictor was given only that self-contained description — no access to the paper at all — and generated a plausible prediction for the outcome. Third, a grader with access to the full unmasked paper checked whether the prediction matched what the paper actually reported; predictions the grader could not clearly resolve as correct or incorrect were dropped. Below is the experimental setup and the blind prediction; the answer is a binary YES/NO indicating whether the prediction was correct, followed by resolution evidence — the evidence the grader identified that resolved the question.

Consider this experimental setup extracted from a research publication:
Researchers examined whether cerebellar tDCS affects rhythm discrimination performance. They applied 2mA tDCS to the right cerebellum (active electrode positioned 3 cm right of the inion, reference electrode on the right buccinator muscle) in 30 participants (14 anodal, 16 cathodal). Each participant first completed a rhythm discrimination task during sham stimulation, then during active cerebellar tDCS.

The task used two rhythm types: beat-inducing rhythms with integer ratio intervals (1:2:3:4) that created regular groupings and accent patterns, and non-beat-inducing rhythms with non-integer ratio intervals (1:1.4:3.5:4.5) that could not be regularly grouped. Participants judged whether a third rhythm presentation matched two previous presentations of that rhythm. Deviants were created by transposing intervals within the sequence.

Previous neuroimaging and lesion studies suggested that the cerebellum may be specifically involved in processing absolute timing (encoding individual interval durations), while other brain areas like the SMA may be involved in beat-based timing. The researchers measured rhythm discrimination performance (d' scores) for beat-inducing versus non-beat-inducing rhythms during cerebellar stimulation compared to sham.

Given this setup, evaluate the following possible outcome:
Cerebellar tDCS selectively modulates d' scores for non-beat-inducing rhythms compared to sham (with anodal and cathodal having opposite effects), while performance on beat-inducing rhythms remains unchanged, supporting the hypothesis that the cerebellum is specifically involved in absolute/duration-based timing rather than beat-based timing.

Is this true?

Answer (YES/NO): NO